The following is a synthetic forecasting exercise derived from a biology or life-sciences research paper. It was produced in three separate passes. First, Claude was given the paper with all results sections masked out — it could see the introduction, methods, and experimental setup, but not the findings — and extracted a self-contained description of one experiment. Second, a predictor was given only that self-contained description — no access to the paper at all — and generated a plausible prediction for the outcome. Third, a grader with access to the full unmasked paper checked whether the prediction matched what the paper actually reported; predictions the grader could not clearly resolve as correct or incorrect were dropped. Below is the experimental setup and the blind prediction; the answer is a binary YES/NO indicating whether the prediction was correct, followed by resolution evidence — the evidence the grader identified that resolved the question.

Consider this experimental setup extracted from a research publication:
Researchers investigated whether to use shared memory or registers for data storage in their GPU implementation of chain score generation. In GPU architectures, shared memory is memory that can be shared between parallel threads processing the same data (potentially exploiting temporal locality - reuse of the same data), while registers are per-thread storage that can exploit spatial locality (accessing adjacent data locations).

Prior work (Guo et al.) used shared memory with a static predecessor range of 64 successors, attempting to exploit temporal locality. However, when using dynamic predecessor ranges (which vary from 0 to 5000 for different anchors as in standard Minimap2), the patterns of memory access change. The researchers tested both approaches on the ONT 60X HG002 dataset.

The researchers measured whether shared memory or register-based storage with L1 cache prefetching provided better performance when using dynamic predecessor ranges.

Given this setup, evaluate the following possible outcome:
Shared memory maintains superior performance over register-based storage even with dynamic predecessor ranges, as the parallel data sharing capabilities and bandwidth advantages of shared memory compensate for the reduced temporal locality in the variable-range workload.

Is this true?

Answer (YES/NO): NO